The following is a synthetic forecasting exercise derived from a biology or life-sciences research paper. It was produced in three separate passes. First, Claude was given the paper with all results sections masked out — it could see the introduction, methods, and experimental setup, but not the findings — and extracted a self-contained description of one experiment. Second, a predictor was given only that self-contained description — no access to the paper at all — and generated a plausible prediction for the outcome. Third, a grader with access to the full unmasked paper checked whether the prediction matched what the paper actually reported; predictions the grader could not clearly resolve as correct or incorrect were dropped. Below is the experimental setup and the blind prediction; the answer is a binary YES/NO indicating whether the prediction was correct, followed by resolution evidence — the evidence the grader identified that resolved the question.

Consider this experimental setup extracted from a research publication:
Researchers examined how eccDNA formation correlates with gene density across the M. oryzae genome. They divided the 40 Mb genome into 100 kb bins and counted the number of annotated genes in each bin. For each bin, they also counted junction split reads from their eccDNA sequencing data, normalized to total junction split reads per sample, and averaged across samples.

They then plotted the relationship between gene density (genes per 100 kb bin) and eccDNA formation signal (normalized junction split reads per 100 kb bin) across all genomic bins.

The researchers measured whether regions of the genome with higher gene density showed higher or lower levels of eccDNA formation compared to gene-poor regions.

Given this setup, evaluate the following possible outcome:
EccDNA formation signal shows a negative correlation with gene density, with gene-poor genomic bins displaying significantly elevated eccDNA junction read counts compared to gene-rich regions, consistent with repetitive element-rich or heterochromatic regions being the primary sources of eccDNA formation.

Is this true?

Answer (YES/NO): YES